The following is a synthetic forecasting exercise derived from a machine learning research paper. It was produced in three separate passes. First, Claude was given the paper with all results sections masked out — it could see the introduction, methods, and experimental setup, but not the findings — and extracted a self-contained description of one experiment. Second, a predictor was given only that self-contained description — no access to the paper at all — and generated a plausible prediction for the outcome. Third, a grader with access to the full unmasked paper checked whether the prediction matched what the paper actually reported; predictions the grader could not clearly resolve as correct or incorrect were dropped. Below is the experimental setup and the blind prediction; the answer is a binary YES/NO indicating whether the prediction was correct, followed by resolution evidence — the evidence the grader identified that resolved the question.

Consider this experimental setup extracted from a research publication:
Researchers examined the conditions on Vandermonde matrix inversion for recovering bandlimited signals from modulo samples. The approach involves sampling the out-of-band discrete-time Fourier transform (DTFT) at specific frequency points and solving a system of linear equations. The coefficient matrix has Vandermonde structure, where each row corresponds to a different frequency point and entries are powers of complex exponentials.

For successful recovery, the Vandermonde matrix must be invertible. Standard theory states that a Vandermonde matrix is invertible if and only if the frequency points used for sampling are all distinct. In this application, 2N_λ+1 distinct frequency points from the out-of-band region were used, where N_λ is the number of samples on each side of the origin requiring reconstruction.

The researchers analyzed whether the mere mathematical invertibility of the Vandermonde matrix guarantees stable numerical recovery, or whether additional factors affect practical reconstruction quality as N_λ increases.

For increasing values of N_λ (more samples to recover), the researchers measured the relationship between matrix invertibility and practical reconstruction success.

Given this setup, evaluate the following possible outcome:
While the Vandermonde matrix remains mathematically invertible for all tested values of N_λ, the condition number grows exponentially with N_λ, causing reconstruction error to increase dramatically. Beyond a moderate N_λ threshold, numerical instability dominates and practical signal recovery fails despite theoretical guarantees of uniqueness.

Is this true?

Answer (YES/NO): YES